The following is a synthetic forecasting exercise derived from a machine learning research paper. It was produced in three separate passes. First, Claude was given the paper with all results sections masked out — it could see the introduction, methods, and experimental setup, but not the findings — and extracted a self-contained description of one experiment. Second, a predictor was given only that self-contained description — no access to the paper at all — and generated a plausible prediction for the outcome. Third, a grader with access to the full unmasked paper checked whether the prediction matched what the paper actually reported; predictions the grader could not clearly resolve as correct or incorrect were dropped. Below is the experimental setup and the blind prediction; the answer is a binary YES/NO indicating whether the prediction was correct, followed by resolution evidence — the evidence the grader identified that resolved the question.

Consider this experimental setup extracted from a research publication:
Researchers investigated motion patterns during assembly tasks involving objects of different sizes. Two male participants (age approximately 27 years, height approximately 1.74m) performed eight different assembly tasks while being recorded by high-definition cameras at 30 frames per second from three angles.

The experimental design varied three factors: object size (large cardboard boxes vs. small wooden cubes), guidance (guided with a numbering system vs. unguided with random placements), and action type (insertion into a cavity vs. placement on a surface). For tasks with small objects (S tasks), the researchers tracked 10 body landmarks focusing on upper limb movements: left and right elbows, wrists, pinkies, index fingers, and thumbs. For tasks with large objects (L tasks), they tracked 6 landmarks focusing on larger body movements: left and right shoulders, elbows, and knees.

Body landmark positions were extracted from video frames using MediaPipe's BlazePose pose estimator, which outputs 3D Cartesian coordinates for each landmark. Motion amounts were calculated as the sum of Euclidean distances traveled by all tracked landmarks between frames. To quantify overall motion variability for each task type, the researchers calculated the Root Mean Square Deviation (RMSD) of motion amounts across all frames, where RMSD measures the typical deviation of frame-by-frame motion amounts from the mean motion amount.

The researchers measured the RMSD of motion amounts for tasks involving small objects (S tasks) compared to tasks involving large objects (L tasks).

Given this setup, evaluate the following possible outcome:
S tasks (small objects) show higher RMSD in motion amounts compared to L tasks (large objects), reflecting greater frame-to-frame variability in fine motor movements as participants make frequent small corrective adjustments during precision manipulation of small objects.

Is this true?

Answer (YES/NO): YES